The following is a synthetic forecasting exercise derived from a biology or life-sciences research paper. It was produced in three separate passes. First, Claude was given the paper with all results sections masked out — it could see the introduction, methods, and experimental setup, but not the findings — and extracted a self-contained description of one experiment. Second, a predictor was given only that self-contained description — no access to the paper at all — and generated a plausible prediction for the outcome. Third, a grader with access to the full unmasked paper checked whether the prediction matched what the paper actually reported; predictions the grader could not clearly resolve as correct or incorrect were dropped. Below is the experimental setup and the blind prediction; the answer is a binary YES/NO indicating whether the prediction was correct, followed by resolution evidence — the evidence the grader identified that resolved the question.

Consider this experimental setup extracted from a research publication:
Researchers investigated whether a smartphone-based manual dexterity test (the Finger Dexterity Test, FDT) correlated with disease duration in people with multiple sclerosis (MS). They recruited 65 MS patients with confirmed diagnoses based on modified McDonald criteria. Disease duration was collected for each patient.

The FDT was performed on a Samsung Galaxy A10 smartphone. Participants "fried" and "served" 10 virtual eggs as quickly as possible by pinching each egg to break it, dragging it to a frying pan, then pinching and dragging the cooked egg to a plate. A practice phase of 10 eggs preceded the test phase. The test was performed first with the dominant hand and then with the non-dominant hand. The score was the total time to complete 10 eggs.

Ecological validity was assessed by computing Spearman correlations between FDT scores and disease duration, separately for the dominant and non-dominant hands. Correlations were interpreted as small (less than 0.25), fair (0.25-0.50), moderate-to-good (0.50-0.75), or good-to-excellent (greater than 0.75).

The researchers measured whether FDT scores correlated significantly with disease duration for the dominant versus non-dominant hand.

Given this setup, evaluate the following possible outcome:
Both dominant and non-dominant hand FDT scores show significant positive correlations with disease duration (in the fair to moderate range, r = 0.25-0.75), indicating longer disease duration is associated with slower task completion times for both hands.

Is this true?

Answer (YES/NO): NO